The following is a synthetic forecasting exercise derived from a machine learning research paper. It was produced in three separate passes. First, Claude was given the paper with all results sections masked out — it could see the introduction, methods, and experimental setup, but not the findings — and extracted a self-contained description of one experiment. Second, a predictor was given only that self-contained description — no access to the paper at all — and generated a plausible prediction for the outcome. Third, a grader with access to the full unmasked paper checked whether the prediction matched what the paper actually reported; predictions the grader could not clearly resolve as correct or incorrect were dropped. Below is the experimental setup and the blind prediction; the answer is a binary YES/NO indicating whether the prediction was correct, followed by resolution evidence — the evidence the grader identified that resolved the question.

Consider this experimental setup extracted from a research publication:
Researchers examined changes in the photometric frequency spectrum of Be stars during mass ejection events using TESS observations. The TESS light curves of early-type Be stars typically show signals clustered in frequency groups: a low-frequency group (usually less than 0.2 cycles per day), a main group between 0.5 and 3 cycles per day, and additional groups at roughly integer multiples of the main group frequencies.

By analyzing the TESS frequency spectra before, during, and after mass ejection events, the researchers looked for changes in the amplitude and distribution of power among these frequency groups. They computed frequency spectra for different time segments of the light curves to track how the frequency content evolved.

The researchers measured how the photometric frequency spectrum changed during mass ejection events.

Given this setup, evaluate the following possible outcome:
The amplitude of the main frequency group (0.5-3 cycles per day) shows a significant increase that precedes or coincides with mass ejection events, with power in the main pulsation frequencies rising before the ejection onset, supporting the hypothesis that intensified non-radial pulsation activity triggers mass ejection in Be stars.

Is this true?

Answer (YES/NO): NO